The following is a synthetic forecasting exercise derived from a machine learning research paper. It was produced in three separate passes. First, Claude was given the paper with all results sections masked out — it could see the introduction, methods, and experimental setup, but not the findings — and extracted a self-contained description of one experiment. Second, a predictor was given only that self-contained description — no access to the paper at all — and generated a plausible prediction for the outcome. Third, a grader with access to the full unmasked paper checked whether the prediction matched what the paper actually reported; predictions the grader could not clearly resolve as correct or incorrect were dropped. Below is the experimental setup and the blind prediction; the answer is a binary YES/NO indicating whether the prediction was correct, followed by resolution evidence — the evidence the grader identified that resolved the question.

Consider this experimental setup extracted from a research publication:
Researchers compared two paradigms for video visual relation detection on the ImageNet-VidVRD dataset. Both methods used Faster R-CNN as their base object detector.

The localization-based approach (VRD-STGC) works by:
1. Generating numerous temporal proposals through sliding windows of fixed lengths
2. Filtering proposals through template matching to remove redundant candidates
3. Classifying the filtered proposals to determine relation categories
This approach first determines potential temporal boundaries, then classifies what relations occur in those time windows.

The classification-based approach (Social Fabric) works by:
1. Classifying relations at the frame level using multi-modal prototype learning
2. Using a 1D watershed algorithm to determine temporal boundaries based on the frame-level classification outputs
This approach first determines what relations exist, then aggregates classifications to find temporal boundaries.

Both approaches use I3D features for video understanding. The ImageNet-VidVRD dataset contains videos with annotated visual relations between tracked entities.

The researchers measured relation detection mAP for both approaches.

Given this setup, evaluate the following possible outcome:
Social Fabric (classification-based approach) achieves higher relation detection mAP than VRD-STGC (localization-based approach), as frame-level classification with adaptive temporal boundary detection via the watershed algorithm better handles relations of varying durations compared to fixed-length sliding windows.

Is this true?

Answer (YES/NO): YES